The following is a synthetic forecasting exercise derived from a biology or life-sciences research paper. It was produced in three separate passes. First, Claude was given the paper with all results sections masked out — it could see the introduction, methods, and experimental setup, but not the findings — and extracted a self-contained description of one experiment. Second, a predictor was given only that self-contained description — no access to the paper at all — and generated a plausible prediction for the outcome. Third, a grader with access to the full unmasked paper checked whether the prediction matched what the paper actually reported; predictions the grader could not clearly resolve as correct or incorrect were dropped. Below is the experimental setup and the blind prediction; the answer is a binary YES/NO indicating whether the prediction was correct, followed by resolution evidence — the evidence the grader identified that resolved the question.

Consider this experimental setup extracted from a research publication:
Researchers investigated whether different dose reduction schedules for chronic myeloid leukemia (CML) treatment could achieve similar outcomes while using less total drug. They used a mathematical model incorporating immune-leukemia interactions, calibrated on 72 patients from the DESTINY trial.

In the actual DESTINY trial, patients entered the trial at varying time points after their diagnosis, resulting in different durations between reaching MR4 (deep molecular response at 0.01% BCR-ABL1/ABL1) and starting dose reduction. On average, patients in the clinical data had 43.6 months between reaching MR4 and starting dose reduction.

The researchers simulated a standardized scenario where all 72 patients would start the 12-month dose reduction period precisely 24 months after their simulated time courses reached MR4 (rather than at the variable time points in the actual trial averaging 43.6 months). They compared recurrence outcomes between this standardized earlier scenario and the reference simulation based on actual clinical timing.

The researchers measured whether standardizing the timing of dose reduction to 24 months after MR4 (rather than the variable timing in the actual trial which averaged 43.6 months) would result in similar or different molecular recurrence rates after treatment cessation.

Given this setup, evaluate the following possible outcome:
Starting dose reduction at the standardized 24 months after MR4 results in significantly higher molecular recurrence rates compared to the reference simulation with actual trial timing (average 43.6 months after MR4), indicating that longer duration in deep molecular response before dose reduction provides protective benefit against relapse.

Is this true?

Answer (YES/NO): NO